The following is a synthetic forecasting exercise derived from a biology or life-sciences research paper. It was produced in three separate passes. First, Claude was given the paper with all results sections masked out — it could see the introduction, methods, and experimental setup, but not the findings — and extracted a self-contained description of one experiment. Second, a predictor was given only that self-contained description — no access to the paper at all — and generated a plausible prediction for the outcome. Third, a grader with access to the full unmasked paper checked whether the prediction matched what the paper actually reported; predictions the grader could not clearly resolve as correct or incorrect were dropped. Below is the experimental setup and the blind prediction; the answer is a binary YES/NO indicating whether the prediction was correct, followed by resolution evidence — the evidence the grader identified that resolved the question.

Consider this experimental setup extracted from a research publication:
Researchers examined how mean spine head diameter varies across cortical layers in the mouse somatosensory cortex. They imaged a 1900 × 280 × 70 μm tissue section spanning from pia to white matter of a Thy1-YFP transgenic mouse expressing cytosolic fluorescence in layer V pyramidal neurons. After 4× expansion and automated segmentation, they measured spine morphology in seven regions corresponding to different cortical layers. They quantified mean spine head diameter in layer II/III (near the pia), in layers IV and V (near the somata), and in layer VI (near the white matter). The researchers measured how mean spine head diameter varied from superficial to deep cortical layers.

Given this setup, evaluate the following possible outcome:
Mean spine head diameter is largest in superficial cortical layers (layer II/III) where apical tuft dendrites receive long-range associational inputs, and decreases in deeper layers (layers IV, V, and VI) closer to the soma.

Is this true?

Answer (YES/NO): NO